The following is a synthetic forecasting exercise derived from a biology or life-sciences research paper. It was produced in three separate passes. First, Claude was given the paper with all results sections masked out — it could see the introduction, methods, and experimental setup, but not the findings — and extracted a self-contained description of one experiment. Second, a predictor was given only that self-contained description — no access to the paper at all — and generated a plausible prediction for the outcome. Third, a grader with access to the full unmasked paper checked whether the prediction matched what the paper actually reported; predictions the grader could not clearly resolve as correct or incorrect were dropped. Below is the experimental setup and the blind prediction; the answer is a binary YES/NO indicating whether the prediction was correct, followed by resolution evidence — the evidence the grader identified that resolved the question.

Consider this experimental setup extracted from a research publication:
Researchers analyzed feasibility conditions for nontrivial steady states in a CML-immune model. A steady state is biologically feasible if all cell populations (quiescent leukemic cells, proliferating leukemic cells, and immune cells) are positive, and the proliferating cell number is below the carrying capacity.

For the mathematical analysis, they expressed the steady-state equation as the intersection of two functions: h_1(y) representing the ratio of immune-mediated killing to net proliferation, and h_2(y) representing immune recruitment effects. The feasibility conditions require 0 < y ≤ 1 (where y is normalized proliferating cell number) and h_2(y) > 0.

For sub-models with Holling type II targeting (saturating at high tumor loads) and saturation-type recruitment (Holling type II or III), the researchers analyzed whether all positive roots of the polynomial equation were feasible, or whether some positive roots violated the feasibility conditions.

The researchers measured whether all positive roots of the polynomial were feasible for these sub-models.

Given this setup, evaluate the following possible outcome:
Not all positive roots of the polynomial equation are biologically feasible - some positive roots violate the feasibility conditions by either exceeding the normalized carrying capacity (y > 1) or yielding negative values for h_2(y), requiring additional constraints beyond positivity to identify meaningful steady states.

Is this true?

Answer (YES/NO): YES